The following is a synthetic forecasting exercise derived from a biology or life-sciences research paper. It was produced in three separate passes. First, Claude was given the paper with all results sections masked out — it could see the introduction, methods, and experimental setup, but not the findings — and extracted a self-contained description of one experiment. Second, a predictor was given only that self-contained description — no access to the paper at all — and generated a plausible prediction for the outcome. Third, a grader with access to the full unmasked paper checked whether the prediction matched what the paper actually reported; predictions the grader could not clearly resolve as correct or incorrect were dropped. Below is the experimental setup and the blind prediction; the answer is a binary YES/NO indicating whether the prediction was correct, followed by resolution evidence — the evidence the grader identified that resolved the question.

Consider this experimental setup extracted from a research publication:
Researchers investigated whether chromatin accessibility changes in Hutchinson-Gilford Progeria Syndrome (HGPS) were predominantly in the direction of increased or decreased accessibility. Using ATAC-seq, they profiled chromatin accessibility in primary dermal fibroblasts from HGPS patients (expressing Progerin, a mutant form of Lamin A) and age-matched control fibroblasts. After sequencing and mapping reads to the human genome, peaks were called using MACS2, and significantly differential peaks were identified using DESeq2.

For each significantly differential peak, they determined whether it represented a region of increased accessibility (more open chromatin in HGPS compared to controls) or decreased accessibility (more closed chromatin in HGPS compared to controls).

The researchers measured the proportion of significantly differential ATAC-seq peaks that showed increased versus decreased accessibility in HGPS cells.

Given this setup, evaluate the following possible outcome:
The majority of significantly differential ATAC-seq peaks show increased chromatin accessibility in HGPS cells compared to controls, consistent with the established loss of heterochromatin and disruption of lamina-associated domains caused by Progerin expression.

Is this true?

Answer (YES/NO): YES